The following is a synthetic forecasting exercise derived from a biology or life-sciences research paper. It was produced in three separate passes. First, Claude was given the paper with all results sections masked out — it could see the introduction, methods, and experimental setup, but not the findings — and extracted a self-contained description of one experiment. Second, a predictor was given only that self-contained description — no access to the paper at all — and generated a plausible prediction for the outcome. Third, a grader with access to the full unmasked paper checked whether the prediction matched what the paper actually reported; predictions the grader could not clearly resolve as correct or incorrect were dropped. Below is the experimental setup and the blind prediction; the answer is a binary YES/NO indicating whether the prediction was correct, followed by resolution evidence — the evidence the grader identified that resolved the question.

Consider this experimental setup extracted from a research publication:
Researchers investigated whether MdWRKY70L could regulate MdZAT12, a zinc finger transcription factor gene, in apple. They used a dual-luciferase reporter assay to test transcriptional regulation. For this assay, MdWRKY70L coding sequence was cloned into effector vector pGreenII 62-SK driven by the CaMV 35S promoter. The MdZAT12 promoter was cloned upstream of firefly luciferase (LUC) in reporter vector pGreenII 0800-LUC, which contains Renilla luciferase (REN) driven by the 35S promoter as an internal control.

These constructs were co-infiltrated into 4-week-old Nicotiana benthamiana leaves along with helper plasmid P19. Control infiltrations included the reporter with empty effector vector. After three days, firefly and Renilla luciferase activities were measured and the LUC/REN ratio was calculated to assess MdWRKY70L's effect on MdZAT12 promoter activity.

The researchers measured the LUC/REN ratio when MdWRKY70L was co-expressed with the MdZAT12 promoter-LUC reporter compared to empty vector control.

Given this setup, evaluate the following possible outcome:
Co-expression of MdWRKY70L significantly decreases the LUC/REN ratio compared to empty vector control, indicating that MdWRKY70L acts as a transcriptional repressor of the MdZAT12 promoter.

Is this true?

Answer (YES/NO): NO